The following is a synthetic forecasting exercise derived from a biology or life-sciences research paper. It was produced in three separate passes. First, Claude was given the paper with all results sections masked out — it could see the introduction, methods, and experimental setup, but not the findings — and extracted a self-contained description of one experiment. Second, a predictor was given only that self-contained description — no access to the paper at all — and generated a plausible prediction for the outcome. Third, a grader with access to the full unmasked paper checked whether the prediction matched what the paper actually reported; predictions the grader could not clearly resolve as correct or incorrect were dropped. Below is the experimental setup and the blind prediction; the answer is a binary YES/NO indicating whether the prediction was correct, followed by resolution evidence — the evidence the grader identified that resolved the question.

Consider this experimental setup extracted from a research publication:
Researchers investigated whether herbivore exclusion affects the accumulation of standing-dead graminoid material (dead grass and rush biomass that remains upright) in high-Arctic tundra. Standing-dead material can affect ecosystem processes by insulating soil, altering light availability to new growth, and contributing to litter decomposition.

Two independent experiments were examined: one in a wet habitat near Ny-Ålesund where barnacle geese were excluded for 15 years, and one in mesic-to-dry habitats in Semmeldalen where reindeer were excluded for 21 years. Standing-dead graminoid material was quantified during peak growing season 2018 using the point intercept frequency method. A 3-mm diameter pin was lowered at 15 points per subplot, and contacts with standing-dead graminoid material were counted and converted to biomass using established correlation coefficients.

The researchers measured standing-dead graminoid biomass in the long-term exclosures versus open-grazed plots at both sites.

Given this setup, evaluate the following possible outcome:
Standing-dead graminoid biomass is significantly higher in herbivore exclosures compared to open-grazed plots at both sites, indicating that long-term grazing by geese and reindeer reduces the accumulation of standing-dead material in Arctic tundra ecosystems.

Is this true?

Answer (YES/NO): YES